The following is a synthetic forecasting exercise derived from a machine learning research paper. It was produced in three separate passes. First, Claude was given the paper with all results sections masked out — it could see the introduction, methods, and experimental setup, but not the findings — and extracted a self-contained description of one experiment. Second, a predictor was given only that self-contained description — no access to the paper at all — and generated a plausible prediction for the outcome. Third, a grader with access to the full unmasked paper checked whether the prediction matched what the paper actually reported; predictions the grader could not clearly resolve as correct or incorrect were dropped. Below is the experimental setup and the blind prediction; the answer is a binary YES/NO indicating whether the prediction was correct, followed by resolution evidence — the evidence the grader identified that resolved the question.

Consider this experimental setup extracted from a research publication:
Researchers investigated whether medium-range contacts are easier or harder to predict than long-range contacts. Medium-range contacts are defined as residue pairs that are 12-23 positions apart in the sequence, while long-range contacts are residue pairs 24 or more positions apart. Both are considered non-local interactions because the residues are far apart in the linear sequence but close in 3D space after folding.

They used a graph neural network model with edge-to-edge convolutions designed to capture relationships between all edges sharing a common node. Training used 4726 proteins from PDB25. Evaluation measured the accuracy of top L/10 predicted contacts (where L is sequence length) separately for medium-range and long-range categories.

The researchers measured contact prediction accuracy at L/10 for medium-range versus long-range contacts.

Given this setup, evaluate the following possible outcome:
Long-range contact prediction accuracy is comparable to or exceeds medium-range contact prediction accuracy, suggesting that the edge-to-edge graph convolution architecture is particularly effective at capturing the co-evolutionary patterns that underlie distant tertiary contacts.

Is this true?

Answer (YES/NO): YES